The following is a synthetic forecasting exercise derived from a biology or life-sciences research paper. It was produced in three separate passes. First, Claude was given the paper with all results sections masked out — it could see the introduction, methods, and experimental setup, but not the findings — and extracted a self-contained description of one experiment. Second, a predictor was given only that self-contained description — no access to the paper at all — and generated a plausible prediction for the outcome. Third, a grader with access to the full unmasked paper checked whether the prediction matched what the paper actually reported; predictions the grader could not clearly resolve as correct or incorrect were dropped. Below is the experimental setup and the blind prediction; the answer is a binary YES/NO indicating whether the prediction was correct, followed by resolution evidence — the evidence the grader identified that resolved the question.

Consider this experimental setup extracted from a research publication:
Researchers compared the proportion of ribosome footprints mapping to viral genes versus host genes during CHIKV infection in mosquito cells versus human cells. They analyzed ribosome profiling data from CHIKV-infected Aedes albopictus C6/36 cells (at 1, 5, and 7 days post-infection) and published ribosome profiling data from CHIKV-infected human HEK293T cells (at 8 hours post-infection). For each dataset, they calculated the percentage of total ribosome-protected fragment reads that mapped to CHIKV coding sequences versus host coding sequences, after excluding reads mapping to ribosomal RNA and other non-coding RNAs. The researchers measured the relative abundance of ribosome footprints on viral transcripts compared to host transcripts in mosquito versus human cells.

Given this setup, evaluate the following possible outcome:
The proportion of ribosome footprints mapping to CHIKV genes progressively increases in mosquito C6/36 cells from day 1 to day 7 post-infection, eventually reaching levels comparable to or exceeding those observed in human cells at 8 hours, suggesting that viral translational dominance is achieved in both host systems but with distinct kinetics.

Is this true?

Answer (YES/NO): NO